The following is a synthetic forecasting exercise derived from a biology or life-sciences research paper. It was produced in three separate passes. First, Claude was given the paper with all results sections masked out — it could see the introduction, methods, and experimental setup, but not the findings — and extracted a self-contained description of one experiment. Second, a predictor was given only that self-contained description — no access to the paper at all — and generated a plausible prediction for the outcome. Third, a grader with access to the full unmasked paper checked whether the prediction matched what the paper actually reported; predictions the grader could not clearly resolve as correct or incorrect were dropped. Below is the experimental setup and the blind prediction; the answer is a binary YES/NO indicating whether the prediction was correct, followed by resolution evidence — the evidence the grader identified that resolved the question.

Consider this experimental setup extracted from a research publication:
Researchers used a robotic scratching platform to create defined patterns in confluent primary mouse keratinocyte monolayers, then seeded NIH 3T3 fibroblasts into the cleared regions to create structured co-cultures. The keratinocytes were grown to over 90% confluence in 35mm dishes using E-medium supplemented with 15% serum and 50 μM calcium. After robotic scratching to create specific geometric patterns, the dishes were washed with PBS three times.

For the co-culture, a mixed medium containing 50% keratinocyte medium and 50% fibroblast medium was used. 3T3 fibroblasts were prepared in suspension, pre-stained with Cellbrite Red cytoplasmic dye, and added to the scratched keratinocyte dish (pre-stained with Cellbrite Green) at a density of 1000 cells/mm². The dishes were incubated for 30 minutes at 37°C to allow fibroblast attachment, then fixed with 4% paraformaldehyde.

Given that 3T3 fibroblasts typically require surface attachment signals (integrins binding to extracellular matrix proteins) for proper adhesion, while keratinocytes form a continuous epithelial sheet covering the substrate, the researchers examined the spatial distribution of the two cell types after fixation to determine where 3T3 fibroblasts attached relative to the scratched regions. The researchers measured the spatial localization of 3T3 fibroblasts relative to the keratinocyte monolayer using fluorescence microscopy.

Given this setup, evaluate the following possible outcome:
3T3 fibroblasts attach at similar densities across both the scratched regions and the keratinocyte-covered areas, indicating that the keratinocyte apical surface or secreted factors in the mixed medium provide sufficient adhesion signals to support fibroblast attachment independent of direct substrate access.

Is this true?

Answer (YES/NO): NO